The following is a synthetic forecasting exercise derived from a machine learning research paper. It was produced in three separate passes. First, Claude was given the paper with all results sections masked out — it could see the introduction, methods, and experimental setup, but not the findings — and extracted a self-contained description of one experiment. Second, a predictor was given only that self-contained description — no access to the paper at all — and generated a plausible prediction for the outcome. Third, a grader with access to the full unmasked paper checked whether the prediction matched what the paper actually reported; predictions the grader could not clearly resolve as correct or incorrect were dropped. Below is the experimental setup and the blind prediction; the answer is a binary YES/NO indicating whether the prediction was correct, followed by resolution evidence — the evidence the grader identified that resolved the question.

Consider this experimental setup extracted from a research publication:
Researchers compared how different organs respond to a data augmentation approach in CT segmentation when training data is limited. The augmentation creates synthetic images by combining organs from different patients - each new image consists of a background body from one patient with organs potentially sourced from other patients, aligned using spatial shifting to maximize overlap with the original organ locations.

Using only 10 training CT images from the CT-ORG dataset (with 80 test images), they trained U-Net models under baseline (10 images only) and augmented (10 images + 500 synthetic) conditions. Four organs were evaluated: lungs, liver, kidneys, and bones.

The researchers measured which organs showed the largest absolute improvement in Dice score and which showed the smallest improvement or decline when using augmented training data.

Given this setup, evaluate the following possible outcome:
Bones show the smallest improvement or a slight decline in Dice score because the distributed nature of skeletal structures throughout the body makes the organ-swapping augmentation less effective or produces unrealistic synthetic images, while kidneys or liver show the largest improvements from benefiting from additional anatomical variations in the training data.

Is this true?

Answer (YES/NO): NO